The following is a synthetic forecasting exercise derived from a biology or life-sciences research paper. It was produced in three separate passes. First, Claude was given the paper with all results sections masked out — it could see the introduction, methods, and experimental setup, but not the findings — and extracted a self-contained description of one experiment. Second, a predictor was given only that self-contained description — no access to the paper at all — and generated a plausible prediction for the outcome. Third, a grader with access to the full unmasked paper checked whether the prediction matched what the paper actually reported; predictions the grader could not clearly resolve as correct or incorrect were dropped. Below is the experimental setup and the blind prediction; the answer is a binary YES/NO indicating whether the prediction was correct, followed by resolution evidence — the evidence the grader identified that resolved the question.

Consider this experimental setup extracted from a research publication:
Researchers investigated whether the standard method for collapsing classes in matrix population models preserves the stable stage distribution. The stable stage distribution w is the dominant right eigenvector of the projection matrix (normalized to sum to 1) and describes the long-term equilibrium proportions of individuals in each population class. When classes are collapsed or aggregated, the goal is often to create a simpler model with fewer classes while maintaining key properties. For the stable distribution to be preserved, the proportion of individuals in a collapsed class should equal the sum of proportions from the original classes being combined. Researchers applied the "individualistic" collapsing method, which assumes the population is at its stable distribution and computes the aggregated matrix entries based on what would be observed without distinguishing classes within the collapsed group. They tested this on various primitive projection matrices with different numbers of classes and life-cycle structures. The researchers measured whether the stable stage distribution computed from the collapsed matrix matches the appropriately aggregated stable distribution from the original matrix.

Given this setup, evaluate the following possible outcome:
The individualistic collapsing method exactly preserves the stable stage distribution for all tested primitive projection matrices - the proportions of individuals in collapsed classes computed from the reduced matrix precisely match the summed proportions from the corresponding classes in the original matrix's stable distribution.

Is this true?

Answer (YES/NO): YES